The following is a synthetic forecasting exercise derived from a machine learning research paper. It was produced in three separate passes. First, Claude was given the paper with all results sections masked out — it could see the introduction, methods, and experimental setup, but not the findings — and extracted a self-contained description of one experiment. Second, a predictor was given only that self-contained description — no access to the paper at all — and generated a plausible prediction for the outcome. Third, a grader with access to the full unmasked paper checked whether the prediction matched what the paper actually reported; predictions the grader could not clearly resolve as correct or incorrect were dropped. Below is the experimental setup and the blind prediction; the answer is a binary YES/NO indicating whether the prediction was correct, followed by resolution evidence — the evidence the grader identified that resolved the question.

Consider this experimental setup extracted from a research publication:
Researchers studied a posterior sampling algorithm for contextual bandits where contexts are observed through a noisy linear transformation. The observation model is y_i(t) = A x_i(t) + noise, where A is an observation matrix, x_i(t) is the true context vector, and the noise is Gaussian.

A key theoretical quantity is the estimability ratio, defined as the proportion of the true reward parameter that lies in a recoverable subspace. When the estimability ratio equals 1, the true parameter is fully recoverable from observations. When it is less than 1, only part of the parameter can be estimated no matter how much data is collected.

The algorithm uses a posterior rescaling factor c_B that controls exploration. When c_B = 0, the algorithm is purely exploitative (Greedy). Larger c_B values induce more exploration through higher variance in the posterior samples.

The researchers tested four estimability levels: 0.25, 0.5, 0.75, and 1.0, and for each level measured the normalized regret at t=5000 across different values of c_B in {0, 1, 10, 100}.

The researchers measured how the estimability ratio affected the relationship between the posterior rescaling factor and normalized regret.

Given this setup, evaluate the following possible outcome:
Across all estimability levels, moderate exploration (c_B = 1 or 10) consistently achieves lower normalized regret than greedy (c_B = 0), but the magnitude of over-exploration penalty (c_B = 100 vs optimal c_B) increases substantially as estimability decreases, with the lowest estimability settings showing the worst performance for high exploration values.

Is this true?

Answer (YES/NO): NO